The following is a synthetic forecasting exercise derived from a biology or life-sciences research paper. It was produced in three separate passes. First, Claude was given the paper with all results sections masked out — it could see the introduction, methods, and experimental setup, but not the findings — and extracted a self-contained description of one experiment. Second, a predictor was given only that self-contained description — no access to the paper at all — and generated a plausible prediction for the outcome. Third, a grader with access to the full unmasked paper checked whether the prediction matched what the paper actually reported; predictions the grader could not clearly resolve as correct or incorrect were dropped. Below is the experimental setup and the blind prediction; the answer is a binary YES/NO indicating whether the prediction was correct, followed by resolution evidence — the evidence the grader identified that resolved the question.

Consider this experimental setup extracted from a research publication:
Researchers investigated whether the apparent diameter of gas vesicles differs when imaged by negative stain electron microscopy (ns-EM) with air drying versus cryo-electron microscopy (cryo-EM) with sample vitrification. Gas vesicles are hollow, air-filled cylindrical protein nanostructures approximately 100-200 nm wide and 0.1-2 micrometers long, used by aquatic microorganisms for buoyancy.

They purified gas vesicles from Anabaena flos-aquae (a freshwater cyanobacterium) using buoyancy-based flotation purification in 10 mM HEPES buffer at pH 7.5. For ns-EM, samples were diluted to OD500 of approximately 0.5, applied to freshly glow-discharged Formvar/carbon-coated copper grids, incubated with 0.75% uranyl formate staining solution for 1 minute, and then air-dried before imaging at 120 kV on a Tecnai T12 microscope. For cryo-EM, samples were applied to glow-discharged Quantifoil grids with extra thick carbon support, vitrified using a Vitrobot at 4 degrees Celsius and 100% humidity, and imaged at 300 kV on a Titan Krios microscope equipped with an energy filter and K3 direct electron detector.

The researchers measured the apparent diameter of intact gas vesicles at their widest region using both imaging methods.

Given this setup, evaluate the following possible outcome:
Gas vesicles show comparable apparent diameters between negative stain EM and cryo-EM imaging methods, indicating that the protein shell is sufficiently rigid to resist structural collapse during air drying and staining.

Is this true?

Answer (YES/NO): NO